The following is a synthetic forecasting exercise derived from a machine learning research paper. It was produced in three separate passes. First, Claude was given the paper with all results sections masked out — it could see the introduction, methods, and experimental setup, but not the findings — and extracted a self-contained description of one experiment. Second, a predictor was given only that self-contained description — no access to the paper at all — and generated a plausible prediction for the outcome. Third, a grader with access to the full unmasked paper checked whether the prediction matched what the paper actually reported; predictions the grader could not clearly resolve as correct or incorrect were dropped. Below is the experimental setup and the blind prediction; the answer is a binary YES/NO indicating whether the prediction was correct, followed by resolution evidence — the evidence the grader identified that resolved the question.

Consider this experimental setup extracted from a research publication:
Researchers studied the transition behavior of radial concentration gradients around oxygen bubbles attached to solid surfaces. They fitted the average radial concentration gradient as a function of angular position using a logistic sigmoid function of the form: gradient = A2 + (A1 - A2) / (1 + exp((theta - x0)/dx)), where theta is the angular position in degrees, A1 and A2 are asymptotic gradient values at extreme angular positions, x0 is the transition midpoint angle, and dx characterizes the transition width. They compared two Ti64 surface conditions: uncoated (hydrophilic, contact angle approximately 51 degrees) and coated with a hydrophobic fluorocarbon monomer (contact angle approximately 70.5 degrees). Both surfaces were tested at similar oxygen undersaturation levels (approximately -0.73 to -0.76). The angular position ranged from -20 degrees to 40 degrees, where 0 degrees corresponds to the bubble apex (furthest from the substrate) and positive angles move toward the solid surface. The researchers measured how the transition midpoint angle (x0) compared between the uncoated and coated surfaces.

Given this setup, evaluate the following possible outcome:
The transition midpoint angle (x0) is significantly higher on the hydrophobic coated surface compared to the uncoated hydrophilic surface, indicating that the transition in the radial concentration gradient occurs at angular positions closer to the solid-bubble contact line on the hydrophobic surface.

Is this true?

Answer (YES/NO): NO